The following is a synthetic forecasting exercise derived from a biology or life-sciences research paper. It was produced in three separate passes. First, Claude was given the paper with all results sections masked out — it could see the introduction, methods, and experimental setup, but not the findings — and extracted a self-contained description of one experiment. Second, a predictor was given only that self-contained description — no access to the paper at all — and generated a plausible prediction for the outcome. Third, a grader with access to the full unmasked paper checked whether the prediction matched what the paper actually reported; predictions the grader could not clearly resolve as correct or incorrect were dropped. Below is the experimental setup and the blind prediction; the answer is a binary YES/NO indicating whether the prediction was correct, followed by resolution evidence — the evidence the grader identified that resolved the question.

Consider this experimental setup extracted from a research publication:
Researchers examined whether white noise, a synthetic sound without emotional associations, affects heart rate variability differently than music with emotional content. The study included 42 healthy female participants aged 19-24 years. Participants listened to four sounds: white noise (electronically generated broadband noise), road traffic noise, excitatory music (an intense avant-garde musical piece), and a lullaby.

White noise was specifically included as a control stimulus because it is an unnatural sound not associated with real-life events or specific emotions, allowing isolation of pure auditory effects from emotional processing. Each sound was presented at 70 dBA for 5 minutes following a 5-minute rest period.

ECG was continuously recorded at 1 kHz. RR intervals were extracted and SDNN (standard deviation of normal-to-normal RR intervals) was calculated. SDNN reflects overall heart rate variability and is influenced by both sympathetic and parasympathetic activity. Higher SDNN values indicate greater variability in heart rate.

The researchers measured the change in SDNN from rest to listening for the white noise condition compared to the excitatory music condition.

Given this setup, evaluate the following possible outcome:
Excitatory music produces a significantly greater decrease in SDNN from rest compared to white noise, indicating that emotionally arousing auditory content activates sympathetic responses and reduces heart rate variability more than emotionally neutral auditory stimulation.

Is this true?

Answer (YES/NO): YES